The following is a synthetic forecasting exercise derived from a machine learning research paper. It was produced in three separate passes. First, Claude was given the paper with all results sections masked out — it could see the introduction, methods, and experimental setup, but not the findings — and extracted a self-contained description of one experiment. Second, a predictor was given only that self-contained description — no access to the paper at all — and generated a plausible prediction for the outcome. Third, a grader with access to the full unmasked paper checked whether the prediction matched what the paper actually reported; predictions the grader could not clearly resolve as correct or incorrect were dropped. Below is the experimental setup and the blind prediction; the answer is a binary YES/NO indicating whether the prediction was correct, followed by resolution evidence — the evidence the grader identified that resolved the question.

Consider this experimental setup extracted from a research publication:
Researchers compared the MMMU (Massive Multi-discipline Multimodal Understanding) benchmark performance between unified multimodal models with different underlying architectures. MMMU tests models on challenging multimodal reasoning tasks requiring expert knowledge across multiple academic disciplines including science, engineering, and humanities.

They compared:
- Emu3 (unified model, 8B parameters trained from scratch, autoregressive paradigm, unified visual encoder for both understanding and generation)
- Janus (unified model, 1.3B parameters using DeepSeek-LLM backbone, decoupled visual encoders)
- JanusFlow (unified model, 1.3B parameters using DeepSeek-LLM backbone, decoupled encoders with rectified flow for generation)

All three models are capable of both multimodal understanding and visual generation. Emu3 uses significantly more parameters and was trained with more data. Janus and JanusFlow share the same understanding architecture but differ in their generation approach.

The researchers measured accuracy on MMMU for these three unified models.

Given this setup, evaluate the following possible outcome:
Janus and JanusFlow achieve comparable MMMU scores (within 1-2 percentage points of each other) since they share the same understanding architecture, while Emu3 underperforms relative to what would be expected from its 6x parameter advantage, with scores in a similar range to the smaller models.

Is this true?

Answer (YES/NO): YES